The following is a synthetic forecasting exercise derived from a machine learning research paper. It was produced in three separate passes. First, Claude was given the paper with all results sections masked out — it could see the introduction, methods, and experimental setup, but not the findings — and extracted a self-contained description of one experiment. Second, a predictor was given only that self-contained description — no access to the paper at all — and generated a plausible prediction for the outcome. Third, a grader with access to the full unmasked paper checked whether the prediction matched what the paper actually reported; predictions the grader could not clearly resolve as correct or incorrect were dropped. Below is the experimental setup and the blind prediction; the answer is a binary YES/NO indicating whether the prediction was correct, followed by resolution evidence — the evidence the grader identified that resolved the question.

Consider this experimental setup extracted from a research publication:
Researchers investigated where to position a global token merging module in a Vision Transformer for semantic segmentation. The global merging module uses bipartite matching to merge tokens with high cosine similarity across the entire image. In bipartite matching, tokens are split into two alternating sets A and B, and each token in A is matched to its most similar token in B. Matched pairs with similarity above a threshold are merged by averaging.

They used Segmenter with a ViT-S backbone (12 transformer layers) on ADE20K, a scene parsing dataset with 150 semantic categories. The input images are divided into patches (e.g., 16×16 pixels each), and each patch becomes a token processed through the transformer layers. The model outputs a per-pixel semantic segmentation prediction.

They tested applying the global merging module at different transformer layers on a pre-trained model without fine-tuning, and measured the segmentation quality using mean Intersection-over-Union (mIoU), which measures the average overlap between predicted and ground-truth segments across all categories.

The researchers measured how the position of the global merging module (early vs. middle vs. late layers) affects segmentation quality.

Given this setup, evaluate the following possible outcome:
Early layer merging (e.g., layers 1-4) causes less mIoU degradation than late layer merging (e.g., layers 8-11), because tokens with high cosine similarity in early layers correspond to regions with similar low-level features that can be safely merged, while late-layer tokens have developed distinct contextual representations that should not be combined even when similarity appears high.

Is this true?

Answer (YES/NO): NO